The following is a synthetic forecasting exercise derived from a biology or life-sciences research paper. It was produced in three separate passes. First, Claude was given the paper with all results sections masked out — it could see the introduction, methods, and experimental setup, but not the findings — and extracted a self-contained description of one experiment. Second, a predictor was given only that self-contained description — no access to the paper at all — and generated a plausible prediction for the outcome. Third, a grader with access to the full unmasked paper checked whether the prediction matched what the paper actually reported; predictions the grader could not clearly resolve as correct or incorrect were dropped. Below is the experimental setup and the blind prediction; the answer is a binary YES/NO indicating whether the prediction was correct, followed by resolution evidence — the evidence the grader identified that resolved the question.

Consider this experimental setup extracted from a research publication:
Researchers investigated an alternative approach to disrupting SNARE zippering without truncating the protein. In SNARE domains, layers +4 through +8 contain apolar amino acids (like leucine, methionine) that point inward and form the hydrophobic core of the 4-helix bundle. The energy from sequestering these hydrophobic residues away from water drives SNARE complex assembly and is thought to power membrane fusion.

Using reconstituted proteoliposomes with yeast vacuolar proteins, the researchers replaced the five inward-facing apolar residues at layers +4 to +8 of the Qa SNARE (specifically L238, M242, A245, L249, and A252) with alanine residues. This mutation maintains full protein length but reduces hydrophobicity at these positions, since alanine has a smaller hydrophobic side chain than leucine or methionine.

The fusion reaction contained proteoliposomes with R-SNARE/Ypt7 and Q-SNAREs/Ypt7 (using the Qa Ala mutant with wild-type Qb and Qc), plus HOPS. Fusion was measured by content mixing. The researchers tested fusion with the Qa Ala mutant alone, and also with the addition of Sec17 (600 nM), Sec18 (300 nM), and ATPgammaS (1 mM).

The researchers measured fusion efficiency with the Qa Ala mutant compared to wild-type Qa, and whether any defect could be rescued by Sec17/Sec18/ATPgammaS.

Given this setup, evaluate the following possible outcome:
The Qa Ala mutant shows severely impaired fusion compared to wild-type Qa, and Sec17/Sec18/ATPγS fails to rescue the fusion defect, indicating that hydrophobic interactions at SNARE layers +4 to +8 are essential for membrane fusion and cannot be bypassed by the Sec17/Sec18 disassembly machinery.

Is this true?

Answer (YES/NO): NO